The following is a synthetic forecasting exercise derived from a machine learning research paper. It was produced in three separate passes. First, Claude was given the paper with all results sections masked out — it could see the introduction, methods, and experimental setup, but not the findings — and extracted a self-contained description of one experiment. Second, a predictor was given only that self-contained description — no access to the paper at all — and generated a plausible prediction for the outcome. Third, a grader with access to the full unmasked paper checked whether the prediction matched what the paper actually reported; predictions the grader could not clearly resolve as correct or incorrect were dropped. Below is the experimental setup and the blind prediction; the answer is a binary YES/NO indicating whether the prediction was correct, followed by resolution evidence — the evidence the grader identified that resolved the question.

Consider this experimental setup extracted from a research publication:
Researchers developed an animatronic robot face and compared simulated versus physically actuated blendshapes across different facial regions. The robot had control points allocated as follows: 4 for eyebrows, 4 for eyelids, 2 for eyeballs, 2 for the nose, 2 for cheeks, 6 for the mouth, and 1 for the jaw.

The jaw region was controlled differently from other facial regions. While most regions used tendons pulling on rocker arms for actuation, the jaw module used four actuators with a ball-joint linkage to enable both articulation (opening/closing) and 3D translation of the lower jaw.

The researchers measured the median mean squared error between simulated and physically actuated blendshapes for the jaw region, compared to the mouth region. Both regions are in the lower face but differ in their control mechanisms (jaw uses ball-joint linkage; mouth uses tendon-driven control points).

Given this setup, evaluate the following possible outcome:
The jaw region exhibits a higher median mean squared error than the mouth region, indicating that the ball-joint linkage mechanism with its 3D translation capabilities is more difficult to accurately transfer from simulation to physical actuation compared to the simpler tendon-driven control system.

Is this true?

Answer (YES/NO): YES